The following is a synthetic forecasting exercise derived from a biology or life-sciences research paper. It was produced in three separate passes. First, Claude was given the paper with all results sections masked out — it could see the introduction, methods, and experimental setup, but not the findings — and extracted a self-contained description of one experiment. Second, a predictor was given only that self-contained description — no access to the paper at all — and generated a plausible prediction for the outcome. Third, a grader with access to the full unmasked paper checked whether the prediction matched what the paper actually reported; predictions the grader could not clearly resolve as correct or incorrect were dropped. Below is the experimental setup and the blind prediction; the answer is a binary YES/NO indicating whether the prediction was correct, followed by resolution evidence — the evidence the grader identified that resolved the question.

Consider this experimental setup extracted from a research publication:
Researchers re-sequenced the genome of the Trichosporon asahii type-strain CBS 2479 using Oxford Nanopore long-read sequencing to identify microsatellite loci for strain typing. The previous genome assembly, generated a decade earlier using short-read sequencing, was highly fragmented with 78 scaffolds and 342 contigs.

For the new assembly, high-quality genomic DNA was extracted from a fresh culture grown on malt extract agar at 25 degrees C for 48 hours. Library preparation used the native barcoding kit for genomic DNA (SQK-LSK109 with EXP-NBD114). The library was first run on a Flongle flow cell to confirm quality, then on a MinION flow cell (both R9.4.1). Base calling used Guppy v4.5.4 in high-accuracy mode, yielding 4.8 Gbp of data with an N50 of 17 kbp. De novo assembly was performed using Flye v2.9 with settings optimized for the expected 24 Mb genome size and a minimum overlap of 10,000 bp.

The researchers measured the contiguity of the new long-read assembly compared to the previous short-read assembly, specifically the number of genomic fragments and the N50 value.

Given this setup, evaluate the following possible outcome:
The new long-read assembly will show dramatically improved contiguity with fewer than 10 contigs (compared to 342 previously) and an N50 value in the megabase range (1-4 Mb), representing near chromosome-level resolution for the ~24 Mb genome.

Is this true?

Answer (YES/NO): NO